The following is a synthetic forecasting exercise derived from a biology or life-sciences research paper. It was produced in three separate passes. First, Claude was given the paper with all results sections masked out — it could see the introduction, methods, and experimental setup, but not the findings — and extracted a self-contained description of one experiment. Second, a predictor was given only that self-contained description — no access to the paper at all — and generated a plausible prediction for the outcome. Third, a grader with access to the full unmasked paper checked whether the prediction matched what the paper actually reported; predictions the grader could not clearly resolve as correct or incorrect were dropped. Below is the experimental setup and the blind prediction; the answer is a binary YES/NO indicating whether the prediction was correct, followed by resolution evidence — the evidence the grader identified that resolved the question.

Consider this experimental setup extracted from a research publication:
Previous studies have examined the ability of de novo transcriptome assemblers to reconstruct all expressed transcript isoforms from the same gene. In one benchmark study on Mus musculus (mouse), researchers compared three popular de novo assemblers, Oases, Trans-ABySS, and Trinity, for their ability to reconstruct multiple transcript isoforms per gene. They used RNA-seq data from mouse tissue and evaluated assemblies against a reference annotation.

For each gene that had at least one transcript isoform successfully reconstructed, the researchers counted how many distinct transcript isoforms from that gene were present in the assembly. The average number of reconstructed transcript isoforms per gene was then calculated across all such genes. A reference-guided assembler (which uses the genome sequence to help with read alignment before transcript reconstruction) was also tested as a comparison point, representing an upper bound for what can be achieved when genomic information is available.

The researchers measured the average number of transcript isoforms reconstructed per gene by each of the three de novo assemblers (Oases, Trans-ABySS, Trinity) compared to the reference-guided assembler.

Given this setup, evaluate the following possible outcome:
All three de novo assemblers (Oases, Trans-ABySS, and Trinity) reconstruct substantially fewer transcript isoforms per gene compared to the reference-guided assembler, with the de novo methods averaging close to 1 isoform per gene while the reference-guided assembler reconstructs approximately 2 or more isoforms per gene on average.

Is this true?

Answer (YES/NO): NO